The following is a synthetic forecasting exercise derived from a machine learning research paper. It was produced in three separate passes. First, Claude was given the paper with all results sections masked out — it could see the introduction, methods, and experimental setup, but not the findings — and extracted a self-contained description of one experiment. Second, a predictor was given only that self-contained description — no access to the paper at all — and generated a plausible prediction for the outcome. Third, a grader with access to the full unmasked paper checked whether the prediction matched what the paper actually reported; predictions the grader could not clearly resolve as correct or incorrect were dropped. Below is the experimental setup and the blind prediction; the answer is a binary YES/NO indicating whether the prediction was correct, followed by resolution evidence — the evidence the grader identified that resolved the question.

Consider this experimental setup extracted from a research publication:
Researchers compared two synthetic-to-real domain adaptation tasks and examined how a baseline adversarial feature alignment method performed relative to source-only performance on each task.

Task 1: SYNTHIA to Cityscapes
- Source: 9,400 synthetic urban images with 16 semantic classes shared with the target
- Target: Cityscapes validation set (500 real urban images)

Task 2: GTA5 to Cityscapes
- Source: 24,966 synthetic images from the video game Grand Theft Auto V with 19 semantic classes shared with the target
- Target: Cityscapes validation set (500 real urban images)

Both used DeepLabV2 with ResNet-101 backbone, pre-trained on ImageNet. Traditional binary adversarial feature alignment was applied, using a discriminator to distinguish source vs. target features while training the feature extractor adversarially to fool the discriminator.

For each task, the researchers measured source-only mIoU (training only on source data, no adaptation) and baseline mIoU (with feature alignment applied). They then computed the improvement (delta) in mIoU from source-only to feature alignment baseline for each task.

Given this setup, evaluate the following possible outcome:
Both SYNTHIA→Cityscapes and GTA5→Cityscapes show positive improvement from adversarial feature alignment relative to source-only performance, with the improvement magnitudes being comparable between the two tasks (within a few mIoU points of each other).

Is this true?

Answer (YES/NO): YES